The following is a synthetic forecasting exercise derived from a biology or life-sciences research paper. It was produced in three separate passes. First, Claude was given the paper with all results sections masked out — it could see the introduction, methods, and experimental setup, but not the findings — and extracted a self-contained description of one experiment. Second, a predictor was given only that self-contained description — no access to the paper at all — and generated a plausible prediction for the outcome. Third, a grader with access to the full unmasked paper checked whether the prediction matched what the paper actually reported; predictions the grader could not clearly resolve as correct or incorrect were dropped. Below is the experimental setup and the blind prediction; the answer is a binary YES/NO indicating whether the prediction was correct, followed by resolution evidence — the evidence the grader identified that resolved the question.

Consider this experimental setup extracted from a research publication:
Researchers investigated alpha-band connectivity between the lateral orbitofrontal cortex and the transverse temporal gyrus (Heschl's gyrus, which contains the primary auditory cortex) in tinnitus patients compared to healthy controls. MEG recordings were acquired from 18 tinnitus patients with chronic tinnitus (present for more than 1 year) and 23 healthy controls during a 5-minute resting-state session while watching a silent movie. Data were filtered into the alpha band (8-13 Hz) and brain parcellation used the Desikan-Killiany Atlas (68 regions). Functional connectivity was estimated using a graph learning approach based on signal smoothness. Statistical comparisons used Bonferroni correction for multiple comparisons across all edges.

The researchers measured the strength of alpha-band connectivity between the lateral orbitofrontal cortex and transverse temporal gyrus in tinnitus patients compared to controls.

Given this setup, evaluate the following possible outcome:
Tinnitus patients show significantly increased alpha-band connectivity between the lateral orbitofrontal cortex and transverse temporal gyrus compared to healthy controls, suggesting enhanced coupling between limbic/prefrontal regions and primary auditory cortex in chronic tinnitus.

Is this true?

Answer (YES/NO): YES